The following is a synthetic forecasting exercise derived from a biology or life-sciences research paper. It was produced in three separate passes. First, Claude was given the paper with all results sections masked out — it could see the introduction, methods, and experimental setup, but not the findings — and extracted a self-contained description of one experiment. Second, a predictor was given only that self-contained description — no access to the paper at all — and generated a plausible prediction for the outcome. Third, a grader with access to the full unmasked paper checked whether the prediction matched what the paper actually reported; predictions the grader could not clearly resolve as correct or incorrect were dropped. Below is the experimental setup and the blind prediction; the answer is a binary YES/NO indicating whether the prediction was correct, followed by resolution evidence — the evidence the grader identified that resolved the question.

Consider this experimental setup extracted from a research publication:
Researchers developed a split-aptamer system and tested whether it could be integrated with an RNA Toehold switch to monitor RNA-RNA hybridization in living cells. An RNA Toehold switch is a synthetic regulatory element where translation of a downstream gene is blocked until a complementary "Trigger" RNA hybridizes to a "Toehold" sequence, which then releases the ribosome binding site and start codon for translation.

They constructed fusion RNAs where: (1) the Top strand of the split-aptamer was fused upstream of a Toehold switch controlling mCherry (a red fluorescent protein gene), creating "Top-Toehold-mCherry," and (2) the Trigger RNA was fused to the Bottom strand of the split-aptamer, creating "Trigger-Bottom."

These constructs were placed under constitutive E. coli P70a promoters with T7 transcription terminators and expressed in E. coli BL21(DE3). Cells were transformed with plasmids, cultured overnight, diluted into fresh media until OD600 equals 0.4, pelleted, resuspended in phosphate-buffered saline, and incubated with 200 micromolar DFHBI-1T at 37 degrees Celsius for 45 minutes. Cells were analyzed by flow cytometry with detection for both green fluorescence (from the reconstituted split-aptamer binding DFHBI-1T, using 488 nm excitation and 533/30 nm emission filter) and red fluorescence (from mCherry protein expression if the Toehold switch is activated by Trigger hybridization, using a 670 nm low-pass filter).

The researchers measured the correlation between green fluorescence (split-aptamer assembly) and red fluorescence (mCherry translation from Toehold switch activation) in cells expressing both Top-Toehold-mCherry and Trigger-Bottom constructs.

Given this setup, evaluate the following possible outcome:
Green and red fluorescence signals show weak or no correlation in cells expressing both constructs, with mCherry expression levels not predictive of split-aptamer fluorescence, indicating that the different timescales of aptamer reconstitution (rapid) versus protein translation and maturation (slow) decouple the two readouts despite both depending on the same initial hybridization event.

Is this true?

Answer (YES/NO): NO